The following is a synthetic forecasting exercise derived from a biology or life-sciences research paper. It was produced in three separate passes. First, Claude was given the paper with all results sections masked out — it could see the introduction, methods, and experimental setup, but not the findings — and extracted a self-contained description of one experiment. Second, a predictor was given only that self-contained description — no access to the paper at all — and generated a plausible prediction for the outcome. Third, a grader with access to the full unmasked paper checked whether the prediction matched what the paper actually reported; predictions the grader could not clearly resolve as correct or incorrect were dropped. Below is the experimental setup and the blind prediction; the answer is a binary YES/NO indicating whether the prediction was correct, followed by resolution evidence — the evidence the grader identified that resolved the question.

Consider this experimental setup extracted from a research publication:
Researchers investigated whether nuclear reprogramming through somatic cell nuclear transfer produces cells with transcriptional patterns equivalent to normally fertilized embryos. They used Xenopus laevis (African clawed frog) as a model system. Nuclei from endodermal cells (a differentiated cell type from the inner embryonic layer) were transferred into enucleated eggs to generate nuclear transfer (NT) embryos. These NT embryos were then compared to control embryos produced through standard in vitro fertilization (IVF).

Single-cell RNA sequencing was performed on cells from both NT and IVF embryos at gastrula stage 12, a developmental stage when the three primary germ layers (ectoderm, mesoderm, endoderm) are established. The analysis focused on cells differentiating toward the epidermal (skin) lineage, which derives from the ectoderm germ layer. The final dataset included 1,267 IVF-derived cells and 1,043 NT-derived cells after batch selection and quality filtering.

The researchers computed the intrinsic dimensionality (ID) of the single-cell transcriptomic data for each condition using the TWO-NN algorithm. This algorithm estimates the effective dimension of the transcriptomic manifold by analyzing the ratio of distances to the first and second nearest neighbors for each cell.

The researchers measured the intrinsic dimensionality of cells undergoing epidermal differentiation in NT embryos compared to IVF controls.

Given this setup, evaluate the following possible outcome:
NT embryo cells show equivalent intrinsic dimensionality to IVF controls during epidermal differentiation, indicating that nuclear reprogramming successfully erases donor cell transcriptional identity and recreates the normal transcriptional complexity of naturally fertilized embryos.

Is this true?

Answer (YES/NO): NO